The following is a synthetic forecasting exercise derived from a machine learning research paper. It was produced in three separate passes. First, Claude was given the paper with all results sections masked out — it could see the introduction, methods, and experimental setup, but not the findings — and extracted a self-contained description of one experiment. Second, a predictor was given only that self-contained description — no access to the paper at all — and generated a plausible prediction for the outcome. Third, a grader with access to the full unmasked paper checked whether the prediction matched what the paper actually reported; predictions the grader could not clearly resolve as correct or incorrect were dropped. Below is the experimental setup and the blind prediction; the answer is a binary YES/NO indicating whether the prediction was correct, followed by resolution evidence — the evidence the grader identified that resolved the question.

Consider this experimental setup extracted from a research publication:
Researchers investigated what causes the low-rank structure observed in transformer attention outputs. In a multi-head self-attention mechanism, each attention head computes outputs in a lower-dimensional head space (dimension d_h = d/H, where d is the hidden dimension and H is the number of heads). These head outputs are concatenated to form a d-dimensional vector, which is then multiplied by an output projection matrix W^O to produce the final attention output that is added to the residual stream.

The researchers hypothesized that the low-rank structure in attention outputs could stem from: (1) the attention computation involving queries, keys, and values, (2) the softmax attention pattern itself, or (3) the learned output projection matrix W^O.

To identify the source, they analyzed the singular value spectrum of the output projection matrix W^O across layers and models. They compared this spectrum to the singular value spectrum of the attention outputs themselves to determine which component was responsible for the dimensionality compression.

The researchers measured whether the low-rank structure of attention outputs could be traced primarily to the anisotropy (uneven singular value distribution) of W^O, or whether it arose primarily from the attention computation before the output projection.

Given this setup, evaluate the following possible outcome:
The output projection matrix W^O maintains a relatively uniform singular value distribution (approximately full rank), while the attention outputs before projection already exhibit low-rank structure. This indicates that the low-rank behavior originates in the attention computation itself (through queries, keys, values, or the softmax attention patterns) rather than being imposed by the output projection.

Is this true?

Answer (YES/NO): NO